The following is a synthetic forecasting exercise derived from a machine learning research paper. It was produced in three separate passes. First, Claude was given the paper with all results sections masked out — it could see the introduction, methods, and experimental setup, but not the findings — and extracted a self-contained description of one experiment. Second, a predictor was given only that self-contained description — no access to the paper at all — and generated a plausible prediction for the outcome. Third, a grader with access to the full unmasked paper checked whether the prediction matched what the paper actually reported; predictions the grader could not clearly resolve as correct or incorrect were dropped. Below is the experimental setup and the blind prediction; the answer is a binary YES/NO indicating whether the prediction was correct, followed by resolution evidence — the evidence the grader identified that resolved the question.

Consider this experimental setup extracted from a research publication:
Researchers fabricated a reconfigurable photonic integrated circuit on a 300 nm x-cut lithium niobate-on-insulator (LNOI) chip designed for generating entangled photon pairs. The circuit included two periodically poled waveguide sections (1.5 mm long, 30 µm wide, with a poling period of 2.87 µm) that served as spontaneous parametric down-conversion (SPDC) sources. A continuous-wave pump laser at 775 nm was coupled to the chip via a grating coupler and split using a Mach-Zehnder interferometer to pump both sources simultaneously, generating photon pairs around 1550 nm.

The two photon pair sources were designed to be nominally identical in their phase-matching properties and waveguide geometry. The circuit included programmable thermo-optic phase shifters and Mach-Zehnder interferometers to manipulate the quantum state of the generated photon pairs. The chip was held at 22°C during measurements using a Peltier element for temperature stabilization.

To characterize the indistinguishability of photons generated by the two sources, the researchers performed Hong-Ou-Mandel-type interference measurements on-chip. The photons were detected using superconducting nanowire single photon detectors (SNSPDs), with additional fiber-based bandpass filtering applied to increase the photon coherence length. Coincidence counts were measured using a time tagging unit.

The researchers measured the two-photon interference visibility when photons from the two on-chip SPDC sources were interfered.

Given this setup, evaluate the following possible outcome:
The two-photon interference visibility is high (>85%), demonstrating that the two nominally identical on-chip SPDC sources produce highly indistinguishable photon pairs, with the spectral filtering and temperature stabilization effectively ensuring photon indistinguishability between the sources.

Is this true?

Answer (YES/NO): YES